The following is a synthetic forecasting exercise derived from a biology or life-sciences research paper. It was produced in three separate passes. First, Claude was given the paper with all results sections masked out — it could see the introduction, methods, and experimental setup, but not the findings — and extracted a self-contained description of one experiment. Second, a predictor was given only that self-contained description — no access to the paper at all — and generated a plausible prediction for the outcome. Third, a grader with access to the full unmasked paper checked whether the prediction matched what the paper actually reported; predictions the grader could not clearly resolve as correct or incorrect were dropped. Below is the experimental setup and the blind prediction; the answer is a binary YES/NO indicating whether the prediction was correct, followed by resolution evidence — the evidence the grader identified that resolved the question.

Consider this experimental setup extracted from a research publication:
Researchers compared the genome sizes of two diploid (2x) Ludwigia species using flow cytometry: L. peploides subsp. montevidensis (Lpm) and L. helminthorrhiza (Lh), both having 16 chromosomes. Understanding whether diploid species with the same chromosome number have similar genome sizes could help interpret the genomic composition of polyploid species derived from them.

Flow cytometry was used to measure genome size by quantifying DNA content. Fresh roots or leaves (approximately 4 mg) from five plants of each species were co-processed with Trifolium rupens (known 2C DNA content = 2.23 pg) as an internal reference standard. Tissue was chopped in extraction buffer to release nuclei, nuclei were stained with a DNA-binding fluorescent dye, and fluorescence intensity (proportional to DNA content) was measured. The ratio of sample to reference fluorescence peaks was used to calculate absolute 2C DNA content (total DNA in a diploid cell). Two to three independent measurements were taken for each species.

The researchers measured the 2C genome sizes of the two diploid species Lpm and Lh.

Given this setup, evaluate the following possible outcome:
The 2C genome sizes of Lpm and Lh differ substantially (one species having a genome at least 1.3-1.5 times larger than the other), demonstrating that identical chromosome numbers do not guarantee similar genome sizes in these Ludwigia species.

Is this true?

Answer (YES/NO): NO